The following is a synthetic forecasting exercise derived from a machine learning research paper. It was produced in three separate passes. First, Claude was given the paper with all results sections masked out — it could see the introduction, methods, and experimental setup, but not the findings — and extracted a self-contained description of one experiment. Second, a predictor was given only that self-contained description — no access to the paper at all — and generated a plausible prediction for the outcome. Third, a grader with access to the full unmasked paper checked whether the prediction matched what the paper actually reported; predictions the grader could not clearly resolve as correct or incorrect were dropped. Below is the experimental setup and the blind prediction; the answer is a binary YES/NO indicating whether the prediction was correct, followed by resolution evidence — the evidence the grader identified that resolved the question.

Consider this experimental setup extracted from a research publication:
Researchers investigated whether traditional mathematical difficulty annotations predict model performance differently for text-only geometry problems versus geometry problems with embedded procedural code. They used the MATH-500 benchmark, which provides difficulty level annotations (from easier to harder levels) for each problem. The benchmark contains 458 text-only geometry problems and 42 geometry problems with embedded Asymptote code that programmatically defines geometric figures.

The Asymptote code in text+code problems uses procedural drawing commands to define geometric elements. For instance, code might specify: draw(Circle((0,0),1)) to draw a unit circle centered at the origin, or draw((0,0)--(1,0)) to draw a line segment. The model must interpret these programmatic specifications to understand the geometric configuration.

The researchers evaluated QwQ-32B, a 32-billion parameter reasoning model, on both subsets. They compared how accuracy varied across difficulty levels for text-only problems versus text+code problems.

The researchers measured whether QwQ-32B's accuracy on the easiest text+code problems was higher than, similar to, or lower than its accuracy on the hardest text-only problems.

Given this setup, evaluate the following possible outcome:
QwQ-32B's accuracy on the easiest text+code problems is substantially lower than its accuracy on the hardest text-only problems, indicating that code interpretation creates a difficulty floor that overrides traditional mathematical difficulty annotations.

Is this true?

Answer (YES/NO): YES